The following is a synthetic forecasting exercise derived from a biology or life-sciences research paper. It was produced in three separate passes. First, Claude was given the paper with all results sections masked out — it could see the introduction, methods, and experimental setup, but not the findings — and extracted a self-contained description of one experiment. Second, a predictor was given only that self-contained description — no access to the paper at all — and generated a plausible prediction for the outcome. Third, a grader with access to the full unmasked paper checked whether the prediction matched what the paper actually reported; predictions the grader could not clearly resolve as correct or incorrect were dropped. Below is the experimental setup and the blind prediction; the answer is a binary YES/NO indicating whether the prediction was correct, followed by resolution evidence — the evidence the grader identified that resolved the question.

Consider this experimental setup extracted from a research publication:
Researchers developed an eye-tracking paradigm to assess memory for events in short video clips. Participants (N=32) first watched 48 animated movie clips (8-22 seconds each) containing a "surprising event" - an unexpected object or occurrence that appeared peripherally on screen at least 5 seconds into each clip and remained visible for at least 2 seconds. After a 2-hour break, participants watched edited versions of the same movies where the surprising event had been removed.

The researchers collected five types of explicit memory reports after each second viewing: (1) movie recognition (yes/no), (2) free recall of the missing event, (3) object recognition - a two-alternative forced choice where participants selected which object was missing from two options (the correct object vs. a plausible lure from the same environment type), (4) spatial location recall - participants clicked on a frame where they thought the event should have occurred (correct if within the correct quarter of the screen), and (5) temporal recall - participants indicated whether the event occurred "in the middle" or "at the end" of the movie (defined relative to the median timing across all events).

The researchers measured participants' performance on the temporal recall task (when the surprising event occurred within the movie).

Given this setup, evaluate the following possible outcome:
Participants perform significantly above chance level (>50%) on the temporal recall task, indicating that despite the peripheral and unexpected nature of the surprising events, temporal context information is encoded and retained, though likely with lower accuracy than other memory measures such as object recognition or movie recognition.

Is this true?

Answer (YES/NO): NO